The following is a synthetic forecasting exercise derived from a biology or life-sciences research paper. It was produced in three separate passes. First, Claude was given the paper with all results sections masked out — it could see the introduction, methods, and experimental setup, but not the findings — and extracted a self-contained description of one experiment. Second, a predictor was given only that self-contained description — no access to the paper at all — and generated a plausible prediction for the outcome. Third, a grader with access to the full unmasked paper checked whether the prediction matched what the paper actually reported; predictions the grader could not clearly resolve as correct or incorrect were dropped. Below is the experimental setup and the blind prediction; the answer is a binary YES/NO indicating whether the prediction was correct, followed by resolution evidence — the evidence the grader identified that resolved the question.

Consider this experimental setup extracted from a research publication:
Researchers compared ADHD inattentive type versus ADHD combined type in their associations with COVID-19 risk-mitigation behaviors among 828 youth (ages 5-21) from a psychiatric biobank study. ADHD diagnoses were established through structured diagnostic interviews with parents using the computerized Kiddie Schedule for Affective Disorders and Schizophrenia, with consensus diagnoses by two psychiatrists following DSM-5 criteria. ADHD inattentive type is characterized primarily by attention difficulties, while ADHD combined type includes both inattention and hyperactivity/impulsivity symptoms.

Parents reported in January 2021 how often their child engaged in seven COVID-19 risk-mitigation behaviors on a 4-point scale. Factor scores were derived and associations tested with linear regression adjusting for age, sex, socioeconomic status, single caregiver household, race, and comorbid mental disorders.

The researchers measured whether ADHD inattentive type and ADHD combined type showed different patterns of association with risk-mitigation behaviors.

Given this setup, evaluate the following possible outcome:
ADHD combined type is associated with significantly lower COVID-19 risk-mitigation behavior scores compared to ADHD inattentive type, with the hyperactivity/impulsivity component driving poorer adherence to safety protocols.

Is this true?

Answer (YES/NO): YES